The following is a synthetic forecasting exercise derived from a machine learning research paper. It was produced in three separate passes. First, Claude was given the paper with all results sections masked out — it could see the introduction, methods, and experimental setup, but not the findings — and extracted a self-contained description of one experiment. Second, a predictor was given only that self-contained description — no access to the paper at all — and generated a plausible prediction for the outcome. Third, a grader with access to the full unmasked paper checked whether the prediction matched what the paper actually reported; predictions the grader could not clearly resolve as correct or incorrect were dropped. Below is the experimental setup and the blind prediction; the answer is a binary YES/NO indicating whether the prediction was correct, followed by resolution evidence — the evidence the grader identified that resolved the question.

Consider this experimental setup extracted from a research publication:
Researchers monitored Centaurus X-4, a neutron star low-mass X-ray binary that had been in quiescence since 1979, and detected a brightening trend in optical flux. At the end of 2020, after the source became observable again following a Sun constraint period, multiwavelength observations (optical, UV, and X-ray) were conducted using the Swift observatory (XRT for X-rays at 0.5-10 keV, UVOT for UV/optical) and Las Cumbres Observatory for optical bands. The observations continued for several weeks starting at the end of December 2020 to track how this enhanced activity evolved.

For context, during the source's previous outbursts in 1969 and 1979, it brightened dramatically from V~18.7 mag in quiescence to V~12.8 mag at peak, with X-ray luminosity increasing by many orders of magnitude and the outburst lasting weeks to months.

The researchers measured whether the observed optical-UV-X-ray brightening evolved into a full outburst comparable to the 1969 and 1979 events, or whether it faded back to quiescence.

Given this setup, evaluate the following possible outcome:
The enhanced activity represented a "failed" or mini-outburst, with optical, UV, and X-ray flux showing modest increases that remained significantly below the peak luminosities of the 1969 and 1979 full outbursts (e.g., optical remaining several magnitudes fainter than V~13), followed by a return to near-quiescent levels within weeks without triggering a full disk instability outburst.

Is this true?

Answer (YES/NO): YES